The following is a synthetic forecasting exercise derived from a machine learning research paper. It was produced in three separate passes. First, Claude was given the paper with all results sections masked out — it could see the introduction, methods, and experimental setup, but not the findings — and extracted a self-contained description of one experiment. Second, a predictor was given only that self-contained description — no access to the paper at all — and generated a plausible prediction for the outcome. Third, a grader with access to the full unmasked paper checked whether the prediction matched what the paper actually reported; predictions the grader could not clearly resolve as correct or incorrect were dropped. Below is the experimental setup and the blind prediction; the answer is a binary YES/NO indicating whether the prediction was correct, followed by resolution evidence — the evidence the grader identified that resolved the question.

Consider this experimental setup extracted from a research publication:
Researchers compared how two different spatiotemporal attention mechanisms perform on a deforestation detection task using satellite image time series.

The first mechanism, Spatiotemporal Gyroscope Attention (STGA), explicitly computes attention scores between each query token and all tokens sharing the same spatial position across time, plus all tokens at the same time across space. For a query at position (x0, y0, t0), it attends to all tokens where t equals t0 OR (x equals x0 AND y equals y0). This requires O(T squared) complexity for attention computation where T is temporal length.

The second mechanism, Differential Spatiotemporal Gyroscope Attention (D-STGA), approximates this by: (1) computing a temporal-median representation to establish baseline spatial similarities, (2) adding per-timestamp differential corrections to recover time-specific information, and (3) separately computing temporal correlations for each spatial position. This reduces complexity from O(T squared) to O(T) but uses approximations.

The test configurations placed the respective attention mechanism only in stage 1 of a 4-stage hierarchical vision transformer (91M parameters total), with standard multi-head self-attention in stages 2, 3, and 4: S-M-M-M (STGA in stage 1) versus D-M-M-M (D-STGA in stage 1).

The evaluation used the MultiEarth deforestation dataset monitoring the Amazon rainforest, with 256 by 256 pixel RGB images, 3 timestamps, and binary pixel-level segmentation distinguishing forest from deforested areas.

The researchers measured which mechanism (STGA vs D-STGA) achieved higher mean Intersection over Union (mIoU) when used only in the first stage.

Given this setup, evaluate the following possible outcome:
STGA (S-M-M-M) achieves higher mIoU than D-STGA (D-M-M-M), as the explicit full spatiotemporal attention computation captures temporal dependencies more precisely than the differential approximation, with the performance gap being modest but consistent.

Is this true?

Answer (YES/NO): NO